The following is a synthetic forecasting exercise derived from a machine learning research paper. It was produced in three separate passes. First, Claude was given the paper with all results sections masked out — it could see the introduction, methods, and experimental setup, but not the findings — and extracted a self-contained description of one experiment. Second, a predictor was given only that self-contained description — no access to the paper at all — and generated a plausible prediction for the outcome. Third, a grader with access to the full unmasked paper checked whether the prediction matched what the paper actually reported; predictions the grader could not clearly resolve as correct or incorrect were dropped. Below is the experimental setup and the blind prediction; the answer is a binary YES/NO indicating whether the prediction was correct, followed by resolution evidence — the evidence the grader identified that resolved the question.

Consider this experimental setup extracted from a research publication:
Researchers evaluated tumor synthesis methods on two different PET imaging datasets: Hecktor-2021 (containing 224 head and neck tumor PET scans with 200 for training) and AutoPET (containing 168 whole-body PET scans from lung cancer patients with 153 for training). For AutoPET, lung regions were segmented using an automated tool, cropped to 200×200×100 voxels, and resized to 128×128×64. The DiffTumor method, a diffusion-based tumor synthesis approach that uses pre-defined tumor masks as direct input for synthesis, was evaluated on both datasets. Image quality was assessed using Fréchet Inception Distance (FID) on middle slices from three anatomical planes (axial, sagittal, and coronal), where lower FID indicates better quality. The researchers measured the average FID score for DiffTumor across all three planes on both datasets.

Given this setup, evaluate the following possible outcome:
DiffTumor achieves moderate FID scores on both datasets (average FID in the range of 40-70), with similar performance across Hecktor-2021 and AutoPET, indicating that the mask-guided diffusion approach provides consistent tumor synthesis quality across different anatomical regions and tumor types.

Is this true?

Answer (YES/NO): NO